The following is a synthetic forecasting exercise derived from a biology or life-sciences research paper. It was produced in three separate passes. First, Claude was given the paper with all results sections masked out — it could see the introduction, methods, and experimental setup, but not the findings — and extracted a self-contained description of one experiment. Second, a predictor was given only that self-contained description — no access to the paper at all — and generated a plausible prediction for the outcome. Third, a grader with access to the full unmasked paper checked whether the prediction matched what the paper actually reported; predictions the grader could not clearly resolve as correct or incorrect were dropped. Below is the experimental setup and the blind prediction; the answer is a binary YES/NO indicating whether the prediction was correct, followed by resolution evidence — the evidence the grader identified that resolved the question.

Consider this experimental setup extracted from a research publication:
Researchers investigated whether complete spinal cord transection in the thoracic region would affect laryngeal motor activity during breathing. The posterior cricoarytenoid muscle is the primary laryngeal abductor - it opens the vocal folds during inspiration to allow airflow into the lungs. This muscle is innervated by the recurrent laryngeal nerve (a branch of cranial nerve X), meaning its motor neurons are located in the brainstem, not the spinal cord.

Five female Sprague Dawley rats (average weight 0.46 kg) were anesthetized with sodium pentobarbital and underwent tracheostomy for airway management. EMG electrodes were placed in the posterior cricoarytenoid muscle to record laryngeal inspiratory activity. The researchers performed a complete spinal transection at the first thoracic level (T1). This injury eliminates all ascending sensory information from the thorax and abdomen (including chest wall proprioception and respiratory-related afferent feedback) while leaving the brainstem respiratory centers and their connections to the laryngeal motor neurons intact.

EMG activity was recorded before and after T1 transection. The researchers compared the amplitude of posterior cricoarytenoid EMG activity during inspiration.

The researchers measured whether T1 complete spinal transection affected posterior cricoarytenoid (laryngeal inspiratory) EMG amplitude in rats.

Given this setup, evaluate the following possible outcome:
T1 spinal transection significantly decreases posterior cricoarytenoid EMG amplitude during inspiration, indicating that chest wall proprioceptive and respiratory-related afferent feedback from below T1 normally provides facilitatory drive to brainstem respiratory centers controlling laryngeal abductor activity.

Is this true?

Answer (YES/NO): NO